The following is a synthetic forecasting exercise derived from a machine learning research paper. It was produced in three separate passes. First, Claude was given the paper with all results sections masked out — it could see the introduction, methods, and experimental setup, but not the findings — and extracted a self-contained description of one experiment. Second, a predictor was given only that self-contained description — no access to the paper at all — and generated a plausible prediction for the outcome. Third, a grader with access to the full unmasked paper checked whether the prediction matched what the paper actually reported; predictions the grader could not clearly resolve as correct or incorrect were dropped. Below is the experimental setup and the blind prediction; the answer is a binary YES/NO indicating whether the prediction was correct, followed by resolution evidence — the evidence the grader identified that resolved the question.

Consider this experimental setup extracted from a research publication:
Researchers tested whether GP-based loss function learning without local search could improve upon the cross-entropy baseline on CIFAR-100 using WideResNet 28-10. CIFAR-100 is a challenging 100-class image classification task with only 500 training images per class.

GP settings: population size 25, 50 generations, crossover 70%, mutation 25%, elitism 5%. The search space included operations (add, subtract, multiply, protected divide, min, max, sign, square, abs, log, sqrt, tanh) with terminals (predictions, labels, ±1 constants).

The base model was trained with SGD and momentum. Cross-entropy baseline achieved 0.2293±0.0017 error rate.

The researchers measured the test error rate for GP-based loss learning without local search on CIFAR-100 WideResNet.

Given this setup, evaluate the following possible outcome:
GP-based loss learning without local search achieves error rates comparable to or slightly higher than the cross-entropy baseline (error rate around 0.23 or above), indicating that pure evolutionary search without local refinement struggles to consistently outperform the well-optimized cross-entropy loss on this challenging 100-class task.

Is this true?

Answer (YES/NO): NO